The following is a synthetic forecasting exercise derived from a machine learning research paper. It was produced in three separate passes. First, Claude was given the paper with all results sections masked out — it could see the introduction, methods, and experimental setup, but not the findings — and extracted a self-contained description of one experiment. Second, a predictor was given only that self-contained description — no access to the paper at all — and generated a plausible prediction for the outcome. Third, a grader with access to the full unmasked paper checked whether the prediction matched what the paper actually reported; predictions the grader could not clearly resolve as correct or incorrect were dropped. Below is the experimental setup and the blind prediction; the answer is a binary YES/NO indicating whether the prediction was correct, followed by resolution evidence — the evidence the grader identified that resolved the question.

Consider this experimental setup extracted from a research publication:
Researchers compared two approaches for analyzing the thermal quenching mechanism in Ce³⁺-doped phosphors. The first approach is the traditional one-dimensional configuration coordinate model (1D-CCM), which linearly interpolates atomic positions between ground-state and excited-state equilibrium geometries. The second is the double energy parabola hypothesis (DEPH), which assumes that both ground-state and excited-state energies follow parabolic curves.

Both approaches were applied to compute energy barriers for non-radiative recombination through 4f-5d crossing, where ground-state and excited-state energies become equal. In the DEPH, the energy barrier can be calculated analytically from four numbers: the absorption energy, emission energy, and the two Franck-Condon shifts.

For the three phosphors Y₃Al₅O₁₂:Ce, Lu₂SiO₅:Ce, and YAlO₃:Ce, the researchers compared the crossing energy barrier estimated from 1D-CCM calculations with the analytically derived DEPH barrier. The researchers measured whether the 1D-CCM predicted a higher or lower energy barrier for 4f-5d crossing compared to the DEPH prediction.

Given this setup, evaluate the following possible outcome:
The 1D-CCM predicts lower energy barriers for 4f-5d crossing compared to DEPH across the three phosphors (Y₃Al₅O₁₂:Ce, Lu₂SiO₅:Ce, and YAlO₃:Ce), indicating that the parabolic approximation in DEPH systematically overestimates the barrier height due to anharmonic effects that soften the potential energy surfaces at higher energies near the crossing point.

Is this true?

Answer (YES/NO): NO